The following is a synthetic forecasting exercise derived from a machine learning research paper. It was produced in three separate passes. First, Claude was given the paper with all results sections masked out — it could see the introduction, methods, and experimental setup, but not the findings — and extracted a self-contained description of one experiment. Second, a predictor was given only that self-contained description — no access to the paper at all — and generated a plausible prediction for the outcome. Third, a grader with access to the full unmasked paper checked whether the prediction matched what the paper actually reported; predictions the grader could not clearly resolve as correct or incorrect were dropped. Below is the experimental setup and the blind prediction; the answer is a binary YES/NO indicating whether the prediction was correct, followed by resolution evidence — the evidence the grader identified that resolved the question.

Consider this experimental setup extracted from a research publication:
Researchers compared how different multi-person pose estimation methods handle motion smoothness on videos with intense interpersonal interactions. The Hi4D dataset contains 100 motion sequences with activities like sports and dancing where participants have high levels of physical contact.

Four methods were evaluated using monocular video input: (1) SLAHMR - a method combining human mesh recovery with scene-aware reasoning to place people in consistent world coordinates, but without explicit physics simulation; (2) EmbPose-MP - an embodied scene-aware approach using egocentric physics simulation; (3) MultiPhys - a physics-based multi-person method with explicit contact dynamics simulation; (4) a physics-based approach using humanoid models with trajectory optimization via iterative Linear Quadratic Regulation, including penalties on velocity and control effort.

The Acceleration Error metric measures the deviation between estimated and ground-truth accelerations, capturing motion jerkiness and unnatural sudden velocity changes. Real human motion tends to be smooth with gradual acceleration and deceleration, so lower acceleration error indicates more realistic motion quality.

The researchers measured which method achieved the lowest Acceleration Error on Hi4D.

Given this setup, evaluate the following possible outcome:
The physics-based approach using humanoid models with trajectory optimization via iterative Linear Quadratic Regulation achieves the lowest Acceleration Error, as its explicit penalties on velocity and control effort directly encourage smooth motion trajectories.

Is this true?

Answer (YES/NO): NO